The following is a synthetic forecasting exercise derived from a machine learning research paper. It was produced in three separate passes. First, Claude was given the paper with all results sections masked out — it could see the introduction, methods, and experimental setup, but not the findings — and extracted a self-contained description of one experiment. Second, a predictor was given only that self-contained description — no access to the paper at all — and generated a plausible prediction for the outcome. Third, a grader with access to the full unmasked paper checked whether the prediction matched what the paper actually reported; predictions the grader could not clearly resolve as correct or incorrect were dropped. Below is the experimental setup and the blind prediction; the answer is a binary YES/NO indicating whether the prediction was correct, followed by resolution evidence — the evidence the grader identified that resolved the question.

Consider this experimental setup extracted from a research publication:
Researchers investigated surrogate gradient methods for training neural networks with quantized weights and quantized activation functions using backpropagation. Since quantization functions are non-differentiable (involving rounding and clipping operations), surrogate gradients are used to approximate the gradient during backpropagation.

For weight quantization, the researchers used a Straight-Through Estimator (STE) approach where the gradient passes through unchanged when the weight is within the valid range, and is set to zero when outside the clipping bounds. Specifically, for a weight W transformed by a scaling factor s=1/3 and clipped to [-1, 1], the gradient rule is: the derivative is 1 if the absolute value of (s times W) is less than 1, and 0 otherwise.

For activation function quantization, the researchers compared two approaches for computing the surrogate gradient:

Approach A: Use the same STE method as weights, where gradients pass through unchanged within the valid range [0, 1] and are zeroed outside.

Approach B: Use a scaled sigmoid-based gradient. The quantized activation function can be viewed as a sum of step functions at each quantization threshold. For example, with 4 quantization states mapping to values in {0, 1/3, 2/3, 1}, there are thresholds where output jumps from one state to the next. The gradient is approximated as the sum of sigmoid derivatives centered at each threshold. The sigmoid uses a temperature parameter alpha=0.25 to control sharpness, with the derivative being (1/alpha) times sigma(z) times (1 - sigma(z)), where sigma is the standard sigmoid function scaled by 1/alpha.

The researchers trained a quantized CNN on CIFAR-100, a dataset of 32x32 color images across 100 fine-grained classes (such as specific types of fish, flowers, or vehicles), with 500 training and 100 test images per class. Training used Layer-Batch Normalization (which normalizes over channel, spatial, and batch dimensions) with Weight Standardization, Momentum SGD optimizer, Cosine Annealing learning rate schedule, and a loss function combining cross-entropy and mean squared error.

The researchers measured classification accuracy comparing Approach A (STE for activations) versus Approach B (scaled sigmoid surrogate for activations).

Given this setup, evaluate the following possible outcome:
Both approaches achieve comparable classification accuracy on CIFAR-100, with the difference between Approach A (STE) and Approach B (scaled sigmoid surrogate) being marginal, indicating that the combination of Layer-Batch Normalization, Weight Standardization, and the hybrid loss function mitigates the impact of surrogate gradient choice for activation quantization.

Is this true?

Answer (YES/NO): NO